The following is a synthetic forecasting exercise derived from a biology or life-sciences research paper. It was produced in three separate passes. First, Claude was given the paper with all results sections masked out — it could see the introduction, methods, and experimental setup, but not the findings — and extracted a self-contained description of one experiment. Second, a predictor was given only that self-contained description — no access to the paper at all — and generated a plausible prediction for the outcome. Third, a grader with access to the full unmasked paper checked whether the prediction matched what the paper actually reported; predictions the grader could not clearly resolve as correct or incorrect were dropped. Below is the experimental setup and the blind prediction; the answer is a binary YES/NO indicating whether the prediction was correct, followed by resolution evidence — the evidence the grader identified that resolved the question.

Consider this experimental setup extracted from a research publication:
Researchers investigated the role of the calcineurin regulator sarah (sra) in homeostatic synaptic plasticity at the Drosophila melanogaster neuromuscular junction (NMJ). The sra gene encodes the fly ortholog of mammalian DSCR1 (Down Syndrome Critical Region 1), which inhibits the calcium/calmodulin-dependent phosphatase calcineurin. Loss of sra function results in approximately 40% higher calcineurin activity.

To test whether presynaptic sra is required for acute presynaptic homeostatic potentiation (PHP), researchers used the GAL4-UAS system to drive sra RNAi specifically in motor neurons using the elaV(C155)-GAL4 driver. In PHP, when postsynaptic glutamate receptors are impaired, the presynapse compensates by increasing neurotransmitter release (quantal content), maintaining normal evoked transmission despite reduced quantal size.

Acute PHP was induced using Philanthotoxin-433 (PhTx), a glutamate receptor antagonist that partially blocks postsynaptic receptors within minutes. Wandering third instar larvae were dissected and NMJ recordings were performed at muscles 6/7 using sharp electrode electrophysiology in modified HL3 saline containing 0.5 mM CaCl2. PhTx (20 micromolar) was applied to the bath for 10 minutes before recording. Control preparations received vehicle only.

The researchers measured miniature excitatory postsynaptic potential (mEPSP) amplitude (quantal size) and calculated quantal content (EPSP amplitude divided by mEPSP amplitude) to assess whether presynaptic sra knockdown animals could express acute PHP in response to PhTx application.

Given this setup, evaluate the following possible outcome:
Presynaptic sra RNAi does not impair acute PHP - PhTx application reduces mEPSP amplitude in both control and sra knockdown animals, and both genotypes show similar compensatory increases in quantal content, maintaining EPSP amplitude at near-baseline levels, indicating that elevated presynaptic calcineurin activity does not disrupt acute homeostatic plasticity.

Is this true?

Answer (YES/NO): YES